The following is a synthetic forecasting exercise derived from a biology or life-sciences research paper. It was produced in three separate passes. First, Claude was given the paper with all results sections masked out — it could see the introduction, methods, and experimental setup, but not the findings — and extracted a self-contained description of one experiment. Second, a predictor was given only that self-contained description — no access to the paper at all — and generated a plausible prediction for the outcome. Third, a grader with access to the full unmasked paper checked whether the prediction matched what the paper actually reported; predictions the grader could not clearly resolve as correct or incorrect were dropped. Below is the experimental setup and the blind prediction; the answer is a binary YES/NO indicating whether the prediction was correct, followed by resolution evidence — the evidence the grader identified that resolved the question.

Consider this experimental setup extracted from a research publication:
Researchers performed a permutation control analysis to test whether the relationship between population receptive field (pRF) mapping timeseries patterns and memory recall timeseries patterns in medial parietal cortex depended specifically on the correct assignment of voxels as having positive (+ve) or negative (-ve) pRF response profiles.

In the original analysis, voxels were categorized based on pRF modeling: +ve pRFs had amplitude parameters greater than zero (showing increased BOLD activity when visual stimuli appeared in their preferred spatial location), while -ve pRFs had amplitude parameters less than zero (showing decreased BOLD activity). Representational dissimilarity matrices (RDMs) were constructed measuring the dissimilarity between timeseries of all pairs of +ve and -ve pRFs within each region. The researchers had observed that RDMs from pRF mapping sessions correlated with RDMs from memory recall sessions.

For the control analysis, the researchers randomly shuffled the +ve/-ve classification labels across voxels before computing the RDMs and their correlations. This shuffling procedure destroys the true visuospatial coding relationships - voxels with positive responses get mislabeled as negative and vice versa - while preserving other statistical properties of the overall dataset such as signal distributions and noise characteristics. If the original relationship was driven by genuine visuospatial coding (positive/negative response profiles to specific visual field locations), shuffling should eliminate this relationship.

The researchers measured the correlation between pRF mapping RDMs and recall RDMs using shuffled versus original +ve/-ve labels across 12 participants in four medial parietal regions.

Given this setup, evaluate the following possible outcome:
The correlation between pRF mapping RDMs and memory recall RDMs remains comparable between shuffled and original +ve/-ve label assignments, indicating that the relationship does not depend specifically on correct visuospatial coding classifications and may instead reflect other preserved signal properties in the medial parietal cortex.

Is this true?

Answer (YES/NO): NO